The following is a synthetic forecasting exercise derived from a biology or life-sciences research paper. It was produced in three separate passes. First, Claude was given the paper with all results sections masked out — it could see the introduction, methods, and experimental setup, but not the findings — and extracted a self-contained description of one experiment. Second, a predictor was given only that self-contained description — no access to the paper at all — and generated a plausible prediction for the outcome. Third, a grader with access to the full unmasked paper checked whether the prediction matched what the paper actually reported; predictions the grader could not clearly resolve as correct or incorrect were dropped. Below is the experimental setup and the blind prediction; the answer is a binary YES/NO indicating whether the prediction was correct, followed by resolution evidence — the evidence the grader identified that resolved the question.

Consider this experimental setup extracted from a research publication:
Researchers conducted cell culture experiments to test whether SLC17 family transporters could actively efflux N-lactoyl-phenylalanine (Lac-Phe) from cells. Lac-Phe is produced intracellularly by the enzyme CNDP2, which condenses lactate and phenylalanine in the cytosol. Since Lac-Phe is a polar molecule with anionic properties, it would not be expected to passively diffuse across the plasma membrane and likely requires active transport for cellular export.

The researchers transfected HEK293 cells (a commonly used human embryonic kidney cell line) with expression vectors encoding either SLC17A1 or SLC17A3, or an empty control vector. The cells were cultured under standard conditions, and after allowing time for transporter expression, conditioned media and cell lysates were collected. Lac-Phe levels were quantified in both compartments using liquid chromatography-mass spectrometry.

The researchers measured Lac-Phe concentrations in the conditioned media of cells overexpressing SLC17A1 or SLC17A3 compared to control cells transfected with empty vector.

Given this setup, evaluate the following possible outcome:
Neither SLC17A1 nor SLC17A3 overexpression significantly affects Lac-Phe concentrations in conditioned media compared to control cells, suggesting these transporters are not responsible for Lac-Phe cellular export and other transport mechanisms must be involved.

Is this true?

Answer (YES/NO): NO